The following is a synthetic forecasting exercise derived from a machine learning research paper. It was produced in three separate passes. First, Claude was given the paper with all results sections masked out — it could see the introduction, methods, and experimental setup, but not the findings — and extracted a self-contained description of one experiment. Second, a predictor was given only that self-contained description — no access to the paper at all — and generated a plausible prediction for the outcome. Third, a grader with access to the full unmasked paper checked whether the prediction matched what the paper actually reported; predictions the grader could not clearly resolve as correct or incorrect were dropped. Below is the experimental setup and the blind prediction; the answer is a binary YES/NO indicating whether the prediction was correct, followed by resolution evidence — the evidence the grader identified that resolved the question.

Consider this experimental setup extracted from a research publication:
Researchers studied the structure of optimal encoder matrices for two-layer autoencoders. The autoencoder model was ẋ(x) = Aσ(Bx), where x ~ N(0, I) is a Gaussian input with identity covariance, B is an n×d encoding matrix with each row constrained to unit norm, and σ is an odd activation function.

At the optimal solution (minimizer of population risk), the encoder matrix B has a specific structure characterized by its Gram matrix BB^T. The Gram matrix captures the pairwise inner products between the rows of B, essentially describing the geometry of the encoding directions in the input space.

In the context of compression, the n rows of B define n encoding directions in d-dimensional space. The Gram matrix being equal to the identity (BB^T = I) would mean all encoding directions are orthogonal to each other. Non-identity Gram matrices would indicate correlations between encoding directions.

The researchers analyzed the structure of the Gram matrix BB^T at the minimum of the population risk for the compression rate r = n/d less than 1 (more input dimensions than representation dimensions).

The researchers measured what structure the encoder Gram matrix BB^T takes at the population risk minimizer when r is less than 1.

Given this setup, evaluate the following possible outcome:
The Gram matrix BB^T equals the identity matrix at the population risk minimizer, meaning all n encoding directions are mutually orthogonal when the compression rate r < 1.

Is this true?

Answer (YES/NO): YES